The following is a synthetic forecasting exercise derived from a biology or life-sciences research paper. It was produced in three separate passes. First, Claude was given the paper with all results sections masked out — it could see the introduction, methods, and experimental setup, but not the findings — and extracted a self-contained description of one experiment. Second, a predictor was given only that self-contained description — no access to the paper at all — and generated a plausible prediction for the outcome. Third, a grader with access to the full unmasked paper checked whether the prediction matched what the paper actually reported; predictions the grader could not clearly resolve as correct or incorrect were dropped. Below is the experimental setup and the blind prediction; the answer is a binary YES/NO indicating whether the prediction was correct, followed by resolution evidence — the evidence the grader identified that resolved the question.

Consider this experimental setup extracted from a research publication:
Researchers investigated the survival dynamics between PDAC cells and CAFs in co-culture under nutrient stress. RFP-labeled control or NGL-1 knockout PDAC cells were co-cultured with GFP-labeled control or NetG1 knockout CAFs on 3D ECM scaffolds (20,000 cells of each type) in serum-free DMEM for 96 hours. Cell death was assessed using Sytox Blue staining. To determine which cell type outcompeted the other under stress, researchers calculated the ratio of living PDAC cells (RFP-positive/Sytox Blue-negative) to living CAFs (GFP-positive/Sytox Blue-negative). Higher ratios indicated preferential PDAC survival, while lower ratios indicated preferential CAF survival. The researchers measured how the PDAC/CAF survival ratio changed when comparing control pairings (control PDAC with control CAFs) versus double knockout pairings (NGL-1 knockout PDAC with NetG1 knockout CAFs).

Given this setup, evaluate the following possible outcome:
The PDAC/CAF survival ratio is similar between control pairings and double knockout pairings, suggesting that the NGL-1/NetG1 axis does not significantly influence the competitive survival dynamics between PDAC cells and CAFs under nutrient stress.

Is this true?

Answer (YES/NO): NO